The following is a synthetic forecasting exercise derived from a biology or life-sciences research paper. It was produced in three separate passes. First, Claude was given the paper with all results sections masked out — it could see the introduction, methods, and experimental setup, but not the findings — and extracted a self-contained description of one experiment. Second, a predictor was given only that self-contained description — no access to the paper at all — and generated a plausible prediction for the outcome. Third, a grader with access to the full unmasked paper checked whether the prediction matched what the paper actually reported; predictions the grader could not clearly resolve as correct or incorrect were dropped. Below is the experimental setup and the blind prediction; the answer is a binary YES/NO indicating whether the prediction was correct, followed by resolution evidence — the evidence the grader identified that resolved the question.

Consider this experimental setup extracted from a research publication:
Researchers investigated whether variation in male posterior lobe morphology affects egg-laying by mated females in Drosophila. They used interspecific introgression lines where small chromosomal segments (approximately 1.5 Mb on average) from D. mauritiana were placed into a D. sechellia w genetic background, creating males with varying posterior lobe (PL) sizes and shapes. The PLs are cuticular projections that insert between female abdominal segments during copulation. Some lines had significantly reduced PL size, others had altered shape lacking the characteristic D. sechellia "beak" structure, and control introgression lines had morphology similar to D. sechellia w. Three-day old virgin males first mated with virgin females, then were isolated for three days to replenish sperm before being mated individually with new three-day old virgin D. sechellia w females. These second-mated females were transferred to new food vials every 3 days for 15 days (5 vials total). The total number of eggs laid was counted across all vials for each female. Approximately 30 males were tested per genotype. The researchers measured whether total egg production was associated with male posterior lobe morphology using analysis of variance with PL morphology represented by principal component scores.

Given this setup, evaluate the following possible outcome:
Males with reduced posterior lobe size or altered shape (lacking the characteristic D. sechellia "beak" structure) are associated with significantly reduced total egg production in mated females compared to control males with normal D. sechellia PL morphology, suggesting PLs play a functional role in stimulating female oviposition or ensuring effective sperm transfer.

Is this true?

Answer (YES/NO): YES